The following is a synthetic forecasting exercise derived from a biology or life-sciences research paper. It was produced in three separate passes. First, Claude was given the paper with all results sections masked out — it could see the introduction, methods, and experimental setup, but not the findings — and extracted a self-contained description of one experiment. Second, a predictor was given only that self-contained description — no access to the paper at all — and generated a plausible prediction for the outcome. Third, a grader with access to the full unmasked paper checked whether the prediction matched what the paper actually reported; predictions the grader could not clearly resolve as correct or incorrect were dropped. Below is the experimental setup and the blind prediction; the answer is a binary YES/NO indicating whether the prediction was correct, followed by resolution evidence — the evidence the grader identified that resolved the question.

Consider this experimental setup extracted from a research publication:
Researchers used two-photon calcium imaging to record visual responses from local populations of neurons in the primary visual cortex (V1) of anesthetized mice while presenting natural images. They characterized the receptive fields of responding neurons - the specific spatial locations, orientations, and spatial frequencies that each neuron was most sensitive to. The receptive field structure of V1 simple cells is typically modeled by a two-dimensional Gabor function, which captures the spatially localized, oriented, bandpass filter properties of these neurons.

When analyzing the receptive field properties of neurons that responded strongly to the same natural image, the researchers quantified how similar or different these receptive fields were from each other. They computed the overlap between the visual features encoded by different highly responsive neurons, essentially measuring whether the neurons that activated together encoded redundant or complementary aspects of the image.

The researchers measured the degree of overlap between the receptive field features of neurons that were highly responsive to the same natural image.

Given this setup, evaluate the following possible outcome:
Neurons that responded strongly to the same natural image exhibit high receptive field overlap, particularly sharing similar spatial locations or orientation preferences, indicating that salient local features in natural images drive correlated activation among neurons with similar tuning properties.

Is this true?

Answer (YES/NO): NO